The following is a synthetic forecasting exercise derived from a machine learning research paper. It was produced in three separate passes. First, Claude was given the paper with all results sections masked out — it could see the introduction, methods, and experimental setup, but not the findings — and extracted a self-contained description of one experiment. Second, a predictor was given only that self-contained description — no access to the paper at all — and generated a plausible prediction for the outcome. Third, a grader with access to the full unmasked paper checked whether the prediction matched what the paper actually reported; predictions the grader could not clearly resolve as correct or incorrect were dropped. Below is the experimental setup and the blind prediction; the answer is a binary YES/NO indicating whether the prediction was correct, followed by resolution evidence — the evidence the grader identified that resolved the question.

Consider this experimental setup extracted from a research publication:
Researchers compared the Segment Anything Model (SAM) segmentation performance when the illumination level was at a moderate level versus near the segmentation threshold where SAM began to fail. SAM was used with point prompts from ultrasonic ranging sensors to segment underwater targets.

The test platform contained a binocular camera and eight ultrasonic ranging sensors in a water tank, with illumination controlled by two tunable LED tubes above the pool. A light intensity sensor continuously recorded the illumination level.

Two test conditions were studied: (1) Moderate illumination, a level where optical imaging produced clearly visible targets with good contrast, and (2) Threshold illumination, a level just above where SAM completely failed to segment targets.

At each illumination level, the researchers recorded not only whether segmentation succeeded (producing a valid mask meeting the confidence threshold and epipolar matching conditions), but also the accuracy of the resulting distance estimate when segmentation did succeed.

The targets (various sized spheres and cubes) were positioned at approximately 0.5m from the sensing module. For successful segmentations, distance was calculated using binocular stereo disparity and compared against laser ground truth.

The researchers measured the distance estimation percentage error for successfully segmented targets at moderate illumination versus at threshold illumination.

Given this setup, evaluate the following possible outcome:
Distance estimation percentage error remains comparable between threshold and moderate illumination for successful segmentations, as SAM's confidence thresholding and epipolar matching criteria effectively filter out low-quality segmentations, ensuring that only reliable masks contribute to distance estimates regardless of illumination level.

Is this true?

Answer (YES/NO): NO